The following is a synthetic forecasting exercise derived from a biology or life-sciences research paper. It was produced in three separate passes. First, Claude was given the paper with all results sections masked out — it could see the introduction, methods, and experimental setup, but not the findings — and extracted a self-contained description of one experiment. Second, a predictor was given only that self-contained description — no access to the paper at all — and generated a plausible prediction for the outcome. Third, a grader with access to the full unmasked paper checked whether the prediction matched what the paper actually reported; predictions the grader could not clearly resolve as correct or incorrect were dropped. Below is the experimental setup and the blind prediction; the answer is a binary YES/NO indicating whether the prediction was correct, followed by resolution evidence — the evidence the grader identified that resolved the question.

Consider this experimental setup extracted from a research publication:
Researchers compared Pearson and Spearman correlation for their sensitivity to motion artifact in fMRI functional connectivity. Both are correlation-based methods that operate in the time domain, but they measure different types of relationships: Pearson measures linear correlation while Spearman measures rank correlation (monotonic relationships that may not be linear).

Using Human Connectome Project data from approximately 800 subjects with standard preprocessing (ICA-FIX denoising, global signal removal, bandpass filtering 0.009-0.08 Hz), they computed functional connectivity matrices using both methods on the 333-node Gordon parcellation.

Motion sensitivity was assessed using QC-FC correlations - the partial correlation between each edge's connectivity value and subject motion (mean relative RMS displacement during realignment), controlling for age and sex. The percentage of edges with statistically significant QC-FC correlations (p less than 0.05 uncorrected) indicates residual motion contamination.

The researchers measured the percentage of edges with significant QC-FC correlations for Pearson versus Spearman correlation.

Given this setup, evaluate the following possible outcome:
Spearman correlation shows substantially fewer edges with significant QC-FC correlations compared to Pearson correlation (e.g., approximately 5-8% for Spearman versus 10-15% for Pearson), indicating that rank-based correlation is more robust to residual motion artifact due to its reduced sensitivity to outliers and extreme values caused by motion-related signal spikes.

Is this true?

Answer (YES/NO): NO